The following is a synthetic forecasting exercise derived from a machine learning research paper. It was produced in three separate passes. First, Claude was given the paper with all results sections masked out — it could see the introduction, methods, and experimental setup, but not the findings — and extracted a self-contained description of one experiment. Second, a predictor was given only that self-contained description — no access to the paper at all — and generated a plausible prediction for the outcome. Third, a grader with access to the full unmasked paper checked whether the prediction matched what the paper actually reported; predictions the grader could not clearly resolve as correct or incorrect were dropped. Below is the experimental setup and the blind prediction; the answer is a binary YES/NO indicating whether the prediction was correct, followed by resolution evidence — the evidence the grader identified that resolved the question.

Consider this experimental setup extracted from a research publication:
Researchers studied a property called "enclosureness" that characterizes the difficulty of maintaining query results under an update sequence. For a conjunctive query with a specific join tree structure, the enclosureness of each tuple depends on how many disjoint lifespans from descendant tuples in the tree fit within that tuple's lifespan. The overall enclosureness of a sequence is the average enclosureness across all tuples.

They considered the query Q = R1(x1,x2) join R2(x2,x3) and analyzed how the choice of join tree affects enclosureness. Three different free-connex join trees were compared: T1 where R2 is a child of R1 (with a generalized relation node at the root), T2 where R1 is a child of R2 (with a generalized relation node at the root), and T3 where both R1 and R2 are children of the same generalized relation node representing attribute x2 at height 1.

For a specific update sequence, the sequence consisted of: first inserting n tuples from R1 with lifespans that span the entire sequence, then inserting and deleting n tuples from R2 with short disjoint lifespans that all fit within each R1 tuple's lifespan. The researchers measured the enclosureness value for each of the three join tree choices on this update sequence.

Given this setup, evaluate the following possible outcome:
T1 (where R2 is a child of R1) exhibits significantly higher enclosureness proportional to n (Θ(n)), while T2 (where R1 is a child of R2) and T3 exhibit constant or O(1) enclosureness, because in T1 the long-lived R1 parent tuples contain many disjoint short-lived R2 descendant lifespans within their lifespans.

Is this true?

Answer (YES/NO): NO